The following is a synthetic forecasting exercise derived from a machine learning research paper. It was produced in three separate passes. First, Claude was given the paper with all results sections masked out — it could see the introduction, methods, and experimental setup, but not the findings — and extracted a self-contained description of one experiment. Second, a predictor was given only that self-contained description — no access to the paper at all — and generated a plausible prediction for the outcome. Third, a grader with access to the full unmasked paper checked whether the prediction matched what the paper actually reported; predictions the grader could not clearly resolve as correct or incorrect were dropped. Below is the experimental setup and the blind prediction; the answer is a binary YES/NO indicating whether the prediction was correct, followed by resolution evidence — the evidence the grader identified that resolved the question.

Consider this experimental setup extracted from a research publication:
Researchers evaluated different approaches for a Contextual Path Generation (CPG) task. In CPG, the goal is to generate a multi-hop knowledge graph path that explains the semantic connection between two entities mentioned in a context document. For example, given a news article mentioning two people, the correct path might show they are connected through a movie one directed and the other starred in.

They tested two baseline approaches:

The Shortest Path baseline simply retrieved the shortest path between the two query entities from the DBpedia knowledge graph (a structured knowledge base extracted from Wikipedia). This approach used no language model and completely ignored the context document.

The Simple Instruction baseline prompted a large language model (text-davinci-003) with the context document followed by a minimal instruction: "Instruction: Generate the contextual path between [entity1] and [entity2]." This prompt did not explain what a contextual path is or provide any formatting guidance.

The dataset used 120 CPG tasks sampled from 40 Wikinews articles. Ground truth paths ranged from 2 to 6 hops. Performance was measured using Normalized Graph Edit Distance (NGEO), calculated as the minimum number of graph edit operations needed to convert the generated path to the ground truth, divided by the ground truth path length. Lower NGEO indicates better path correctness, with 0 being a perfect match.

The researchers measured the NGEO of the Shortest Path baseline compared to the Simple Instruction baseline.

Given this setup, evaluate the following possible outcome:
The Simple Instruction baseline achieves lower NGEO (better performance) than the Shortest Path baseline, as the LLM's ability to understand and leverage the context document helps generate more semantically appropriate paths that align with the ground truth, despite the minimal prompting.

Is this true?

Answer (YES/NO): NO